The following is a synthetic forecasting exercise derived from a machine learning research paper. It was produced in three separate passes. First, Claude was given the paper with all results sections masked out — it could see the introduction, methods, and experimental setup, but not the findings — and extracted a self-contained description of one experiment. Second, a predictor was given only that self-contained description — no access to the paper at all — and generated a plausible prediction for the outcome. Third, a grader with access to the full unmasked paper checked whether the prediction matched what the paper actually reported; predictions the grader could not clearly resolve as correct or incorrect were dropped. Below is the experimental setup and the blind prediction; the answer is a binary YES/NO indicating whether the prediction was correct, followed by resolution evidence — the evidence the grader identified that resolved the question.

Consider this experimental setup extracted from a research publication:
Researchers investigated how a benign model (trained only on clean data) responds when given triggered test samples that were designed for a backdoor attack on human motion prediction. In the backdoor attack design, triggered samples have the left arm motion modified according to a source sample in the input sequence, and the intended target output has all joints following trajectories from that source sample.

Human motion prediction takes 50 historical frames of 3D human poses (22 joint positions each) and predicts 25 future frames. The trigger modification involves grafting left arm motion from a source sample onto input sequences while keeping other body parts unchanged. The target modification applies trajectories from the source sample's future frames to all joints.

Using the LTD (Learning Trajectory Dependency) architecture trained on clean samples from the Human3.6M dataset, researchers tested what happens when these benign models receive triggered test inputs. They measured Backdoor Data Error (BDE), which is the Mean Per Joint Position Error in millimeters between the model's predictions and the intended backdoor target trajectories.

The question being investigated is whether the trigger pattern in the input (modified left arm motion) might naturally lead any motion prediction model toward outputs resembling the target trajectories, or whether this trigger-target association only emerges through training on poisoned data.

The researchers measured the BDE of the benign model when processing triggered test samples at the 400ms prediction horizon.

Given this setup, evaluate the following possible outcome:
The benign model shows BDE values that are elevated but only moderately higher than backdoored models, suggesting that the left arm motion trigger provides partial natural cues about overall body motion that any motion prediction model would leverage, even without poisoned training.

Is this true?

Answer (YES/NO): NO